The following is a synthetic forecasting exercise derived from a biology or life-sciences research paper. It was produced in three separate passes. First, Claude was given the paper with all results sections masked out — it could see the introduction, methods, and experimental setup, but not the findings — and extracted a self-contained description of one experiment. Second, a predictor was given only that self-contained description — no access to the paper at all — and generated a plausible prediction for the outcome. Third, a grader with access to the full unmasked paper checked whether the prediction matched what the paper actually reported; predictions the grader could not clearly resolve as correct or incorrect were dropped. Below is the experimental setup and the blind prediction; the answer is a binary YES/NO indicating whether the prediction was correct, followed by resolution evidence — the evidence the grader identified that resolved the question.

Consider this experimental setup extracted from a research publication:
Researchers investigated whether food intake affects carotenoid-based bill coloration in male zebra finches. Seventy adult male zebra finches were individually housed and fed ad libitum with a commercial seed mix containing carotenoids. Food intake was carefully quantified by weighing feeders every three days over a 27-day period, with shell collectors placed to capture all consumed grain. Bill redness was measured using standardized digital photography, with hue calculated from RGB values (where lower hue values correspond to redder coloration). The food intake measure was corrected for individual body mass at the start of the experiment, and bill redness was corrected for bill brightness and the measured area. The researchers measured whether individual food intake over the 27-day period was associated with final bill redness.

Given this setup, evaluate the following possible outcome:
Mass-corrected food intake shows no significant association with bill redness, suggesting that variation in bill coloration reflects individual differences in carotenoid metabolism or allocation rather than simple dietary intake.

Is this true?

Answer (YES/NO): NO